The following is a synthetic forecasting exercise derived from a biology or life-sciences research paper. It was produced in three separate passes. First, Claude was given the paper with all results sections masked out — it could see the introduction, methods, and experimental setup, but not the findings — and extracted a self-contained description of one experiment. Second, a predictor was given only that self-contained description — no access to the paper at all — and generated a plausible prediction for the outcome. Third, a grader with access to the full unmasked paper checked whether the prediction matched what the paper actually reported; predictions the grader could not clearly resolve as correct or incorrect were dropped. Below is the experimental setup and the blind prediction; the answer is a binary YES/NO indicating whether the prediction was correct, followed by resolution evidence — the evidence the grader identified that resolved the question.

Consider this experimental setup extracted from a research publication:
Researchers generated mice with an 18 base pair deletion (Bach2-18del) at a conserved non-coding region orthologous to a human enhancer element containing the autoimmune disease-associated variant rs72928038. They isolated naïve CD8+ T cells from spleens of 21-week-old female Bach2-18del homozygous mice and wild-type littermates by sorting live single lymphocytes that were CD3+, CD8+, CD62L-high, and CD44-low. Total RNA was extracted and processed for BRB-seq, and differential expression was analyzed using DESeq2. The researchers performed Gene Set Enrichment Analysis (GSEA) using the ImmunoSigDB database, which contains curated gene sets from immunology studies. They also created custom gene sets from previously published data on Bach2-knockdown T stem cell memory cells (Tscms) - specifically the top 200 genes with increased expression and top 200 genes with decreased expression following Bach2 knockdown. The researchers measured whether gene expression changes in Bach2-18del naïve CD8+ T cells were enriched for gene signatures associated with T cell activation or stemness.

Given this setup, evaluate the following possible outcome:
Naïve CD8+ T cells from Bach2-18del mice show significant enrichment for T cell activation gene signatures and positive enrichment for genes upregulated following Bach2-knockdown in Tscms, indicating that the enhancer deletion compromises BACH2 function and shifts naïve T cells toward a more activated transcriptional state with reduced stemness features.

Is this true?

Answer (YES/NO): YES